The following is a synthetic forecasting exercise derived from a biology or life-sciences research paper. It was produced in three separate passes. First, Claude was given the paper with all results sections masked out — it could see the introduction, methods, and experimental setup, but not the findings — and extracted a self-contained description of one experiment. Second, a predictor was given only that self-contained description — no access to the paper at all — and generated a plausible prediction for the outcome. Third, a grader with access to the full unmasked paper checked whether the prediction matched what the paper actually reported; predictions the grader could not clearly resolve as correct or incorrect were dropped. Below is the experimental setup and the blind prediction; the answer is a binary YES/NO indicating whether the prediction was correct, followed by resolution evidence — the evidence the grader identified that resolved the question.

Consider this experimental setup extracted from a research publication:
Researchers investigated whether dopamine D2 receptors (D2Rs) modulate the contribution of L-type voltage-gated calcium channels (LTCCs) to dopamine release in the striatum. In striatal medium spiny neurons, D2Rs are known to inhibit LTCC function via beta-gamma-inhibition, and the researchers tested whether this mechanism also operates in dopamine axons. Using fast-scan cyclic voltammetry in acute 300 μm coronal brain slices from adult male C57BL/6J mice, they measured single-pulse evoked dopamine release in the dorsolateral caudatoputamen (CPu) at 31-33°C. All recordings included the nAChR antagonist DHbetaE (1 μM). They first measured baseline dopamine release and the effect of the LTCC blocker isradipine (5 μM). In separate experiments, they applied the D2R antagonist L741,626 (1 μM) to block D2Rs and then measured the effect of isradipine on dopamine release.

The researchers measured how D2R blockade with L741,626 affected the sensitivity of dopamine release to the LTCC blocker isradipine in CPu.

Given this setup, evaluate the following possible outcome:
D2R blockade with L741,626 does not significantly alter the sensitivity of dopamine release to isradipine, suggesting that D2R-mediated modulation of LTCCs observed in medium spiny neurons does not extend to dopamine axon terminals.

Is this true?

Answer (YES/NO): YES